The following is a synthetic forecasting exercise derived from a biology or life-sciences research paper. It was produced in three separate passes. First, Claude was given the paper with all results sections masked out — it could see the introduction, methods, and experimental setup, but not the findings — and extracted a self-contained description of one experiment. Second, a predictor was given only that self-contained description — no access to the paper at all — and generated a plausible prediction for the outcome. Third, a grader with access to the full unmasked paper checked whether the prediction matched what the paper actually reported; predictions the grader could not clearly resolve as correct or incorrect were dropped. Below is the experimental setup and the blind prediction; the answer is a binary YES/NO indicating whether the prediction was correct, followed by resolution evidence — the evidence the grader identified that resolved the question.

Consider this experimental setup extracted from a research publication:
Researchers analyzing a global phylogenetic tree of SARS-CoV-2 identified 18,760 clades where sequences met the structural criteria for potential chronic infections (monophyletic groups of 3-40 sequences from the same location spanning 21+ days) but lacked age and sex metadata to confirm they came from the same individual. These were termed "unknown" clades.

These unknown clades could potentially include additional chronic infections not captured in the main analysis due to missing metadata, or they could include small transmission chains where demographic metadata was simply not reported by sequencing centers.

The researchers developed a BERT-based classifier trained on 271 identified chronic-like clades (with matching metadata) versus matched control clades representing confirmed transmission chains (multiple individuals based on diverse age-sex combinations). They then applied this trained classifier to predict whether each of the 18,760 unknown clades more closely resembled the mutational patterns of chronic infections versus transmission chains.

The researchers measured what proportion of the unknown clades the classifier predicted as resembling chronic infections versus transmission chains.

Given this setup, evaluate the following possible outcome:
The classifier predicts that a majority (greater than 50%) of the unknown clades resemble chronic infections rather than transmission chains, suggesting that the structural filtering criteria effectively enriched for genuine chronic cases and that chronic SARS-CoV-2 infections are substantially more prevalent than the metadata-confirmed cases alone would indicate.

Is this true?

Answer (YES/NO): NO